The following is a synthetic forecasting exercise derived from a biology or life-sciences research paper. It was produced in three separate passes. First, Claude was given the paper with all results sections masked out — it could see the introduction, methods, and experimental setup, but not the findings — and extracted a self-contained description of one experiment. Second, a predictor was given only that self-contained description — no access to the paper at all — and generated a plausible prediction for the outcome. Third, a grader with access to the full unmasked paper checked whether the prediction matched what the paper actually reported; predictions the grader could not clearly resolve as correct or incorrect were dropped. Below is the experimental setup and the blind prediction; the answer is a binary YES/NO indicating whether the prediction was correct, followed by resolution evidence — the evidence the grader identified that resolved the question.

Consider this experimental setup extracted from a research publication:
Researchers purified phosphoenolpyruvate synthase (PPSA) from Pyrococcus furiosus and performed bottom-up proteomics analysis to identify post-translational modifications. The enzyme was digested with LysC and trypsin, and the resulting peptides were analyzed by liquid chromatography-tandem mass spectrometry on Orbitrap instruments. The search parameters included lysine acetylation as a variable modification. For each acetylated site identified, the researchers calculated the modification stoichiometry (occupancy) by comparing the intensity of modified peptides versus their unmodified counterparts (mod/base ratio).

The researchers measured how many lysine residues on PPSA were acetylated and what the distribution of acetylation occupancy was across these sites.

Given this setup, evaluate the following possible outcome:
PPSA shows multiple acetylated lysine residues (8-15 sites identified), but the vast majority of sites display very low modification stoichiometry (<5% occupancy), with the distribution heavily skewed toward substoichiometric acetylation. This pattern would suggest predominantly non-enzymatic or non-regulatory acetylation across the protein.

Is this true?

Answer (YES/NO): NO